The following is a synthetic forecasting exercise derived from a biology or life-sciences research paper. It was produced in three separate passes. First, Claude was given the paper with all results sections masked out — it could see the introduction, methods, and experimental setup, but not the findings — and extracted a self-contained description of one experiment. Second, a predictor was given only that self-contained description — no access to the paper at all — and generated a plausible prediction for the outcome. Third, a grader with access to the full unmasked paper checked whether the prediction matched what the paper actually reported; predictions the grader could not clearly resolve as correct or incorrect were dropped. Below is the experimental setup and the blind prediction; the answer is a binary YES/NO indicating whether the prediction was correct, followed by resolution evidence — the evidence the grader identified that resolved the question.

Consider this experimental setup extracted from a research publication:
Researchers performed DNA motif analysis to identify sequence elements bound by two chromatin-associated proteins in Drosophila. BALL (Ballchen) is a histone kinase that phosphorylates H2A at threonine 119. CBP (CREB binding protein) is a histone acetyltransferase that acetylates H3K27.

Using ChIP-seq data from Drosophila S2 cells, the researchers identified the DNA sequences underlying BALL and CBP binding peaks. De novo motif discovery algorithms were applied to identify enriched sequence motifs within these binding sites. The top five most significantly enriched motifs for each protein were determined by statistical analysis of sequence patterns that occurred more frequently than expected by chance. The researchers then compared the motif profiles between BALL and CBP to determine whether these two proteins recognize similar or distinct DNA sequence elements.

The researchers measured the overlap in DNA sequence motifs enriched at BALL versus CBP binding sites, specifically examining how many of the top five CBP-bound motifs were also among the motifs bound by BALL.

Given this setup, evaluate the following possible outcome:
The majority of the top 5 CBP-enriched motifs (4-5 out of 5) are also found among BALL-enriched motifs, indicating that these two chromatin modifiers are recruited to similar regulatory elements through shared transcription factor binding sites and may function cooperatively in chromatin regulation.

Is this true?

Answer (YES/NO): YES